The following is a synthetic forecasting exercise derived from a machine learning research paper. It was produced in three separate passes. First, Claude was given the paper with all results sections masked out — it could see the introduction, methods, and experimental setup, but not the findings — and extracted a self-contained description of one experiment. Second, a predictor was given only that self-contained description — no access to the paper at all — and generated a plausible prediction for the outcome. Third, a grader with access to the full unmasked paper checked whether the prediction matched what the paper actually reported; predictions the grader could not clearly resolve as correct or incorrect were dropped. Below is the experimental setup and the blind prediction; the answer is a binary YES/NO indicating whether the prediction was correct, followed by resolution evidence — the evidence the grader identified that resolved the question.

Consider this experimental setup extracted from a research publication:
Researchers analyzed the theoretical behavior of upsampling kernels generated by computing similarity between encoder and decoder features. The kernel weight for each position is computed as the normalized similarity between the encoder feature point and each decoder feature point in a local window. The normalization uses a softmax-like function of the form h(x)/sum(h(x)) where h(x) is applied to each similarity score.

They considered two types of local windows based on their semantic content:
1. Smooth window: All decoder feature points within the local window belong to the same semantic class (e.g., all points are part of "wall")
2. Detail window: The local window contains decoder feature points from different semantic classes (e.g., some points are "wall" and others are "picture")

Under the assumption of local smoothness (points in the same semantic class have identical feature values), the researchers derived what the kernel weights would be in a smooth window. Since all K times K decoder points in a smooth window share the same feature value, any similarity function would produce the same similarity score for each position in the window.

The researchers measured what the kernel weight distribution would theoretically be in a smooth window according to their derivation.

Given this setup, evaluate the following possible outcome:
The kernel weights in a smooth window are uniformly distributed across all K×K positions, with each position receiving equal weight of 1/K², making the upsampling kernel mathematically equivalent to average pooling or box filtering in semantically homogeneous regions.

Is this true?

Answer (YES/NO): YES